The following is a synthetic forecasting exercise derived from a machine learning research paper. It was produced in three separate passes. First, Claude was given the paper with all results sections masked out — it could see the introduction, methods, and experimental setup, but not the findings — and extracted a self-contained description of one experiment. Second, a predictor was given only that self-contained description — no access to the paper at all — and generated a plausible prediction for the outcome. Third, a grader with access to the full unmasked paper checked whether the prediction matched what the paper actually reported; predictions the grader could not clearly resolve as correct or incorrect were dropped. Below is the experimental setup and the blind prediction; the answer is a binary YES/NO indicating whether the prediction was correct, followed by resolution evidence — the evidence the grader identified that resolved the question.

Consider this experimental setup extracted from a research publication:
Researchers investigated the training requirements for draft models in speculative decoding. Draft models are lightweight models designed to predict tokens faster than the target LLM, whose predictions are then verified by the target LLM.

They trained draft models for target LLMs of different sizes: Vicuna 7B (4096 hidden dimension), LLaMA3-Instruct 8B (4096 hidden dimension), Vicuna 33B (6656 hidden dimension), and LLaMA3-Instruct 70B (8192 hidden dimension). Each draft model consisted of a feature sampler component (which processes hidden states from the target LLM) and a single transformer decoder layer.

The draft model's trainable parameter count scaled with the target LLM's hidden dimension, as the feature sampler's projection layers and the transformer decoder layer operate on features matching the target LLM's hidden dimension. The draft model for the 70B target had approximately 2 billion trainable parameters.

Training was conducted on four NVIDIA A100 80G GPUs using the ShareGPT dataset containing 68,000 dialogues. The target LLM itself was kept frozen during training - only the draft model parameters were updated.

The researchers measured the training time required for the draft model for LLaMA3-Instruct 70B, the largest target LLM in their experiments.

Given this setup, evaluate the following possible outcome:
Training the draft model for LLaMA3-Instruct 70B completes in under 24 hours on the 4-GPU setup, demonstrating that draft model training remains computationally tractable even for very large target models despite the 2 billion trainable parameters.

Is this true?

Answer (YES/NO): NO